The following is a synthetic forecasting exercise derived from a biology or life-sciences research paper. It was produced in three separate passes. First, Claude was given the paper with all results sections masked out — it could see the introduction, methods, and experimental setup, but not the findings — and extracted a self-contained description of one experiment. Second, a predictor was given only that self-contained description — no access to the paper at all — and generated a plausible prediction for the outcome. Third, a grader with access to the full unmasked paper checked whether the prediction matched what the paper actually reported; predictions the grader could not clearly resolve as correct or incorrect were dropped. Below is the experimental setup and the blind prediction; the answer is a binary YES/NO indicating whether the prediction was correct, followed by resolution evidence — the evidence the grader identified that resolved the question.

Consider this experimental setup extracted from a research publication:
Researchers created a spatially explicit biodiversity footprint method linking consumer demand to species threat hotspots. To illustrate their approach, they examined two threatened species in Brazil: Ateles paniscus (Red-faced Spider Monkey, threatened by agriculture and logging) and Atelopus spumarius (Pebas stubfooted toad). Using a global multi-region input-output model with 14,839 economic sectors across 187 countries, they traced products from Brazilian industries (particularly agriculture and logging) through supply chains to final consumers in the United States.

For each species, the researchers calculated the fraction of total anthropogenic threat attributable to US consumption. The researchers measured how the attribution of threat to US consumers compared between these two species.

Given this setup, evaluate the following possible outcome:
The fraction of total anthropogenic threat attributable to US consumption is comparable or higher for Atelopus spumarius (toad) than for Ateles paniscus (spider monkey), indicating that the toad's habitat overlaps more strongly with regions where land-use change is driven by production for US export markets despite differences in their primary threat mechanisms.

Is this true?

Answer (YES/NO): NO